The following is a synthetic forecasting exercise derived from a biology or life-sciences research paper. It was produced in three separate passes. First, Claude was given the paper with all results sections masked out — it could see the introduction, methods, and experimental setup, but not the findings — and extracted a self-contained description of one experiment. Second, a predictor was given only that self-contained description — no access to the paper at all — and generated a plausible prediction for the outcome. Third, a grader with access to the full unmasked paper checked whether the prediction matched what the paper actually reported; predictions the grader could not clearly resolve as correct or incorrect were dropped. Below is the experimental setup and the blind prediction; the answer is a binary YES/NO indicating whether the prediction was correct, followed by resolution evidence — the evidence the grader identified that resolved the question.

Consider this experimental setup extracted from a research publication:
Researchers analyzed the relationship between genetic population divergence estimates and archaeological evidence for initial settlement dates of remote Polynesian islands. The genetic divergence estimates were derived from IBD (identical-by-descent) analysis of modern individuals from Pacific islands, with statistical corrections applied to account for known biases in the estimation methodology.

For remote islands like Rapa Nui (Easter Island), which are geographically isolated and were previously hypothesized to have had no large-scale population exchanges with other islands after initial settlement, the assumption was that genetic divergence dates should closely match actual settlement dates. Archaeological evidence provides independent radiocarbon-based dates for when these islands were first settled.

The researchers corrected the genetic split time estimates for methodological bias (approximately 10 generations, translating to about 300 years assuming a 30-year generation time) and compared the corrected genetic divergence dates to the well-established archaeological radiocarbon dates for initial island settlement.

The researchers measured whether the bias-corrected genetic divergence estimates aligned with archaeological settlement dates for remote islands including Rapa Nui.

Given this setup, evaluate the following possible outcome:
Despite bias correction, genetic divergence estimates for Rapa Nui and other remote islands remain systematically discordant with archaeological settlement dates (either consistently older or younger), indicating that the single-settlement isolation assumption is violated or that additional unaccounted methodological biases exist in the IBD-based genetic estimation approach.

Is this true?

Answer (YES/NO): YES